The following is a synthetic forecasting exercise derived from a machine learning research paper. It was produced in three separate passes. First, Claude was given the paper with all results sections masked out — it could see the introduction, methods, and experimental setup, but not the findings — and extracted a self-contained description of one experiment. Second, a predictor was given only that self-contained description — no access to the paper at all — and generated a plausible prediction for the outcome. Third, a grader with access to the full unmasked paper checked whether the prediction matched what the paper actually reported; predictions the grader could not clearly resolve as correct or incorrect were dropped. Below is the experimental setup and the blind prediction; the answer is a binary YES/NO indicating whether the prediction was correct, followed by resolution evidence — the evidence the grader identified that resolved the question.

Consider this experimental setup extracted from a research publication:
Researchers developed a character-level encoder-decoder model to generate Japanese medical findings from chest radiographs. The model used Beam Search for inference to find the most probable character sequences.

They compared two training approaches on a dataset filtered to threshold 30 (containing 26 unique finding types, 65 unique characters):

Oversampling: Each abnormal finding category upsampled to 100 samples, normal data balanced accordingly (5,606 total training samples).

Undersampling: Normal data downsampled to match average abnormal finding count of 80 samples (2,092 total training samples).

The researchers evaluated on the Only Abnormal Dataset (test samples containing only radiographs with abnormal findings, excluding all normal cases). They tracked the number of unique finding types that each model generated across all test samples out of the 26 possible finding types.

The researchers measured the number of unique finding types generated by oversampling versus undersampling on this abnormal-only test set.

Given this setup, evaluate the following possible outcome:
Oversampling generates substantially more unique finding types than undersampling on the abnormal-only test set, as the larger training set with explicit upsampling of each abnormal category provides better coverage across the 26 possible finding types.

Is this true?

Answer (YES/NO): NO